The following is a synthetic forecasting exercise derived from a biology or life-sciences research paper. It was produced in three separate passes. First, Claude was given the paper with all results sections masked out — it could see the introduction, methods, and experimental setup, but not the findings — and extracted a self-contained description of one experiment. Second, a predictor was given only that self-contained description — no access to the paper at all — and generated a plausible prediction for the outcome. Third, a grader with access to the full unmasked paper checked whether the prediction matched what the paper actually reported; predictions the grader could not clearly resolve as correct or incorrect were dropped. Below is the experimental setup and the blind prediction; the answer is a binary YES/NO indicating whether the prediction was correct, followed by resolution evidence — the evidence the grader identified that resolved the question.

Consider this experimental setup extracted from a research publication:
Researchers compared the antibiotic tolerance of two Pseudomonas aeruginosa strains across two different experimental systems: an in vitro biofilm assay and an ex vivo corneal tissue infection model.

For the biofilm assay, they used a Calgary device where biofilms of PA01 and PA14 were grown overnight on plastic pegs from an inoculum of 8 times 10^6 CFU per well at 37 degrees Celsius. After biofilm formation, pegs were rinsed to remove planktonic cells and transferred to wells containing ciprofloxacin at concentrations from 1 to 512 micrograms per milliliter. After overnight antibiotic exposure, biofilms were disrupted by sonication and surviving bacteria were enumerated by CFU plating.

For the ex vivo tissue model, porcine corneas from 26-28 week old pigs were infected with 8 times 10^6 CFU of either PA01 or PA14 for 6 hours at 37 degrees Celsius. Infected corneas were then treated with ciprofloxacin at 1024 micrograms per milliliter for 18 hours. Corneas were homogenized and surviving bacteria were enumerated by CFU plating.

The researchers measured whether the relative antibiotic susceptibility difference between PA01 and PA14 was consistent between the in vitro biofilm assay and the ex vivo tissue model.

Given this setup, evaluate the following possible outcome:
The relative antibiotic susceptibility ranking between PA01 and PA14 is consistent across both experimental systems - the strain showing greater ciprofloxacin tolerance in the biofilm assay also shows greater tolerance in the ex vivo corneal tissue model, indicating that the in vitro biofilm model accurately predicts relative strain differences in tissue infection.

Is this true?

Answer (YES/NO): NO